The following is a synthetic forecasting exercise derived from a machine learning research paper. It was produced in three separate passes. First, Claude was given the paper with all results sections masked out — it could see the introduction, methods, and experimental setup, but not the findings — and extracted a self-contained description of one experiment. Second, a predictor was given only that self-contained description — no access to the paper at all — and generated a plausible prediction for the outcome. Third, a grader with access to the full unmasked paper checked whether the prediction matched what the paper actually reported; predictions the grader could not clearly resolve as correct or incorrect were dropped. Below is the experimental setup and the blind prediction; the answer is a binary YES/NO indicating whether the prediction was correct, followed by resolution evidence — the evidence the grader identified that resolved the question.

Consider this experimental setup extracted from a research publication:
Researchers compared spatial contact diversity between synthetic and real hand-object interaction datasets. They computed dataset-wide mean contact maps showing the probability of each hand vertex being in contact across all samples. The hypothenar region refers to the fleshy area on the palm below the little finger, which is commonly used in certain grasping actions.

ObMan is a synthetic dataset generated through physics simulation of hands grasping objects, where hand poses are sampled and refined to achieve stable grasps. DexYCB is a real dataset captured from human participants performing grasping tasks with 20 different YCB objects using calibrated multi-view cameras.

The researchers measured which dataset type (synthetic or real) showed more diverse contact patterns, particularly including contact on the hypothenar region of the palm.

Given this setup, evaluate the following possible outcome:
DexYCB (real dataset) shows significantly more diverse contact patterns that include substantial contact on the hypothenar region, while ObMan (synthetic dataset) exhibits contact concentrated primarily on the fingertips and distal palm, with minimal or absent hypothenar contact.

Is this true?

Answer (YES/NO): NO